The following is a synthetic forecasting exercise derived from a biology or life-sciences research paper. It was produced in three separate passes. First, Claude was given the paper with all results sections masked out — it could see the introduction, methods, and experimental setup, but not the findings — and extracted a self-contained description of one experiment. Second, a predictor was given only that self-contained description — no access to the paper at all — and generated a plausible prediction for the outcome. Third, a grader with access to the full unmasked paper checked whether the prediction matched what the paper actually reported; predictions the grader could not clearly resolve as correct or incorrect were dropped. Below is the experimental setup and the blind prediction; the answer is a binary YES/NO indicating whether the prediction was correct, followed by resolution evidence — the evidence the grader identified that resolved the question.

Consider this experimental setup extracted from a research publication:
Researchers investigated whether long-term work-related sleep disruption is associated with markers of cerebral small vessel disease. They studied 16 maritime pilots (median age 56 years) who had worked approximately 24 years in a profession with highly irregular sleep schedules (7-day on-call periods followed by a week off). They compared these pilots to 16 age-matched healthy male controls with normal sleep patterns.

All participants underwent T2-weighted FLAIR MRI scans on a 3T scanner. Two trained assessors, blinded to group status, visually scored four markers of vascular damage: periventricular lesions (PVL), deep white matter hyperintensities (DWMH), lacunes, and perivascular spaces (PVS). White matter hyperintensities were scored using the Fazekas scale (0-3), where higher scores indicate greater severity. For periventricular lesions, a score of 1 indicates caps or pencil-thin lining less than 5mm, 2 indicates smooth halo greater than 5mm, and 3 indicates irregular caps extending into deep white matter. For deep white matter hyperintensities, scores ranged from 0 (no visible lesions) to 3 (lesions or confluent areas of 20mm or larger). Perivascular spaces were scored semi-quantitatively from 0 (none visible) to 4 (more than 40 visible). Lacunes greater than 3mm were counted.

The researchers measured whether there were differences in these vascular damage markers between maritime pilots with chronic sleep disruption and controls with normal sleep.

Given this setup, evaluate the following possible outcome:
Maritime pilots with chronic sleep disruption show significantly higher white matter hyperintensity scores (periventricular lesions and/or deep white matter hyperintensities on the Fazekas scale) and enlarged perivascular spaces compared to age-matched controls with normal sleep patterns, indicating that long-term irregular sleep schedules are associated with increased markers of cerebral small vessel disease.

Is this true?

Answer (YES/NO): NO